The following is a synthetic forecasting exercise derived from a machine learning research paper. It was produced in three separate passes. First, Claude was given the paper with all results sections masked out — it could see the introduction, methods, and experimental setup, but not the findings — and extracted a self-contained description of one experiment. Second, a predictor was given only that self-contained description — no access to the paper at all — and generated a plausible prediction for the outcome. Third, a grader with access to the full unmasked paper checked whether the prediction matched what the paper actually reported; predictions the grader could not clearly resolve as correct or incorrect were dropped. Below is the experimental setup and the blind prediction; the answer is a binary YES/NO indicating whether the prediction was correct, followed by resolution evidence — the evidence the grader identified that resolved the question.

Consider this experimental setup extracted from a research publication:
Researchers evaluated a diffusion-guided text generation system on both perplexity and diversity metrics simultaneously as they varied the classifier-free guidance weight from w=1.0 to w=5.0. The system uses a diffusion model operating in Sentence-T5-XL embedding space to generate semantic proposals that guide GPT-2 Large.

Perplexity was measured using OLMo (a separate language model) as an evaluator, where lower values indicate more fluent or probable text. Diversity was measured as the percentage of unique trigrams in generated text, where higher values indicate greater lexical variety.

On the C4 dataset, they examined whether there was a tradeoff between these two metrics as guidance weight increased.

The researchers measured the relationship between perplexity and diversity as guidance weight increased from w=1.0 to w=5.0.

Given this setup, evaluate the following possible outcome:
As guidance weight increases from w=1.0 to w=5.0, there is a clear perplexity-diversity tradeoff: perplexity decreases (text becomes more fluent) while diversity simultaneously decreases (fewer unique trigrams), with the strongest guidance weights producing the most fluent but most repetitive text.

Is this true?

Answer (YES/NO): NO